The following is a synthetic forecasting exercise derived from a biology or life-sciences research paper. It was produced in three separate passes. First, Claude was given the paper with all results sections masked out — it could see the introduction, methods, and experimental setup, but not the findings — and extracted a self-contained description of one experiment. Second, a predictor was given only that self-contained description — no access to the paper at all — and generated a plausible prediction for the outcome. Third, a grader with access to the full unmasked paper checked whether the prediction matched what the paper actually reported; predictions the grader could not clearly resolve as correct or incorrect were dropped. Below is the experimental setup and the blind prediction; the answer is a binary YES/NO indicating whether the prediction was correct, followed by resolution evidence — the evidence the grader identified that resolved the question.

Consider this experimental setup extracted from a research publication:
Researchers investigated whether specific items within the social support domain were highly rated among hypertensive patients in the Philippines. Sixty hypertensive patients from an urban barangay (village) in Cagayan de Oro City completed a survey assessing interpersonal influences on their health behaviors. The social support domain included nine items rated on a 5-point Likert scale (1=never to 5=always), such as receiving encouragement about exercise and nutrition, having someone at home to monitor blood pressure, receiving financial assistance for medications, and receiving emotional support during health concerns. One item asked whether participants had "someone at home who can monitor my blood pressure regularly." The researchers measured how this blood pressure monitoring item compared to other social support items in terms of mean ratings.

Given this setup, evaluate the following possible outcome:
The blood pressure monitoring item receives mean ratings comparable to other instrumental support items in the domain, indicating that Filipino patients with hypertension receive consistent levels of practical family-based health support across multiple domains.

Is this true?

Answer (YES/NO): NO